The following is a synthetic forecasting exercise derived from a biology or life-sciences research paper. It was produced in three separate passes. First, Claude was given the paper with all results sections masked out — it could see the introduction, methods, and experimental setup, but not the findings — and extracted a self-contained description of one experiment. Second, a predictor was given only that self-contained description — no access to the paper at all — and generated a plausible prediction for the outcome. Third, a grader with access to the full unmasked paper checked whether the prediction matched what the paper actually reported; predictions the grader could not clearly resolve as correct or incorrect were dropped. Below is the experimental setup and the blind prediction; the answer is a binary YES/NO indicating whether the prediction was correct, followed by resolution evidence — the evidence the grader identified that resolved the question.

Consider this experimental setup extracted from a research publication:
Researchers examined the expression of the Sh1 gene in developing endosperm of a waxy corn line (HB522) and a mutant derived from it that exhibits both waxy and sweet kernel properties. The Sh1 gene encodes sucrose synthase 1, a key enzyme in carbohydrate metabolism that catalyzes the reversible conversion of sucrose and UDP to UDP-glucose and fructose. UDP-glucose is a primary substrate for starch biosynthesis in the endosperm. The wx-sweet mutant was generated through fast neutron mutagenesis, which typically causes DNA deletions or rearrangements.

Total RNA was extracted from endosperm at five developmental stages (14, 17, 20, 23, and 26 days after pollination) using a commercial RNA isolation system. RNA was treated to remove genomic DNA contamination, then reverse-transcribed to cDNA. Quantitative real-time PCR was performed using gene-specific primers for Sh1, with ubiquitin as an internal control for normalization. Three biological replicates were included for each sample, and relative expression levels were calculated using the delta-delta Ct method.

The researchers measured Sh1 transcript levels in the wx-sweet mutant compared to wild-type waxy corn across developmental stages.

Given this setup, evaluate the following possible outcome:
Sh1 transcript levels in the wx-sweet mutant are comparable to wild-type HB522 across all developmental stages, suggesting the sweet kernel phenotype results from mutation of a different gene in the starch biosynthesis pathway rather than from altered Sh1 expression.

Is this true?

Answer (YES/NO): NO